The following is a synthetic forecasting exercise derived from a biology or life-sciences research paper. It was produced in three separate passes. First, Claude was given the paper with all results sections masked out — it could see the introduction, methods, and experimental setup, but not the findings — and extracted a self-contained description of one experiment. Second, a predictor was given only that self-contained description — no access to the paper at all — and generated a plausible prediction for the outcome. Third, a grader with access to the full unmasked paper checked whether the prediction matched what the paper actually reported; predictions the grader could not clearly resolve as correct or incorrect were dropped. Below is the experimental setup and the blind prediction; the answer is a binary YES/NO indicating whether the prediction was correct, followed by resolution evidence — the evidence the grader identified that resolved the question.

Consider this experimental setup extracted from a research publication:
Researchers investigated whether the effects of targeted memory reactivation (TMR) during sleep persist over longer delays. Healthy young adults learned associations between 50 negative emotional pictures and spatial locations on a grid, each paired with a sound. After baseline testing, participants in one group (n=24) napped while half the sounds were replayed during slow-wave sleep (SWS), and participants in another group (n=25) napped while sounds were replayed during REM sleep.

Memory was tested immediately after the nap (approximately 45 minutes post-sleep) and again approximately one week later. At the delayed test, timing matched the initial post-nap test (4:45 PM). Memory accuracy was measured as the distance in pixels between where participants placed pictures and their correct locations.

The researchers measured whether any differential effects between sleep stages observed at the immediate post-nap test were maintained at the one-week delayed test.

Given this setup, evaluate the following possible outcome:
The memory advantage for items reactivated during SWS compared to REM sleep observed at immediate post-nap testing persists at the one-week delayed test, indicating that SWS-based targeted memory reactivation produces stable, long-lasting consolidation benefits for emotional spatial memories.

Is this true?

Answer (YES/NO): NO